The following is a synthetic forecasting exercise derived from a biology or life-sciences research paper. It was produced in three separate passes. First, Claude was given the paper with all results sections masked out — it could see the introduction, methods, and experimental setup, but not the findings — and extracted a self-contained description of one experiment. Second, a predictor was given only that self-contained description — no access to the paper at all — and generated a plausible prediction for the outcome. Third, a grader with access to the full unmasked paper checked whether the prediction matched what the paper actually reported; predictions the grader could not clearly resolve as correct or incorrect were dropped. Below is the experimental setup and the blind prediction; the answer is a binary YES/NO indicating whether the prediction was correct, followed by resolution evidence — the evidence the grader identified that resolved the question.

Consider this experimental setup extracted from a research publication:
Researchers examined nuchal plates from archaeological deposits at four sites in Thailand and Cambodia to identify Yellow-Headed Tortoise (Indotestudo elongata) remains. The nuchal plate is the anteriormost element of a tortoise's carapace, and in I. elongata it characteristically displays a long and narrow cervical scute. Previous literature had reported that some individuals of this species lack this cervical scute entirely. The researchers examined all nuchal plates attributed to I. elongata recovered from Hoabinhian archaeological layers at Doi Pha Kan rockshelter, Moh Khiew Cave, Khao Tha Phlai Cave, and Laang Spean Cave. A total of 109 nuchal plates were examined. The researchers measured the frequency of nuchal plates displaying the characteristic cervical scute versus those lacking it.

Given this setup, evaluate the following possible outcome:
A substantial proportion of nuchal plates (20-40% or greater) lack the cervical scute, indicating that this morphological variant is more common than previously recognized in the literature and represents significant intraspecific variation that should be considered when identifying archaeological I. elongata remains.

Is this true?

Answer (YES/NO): NO